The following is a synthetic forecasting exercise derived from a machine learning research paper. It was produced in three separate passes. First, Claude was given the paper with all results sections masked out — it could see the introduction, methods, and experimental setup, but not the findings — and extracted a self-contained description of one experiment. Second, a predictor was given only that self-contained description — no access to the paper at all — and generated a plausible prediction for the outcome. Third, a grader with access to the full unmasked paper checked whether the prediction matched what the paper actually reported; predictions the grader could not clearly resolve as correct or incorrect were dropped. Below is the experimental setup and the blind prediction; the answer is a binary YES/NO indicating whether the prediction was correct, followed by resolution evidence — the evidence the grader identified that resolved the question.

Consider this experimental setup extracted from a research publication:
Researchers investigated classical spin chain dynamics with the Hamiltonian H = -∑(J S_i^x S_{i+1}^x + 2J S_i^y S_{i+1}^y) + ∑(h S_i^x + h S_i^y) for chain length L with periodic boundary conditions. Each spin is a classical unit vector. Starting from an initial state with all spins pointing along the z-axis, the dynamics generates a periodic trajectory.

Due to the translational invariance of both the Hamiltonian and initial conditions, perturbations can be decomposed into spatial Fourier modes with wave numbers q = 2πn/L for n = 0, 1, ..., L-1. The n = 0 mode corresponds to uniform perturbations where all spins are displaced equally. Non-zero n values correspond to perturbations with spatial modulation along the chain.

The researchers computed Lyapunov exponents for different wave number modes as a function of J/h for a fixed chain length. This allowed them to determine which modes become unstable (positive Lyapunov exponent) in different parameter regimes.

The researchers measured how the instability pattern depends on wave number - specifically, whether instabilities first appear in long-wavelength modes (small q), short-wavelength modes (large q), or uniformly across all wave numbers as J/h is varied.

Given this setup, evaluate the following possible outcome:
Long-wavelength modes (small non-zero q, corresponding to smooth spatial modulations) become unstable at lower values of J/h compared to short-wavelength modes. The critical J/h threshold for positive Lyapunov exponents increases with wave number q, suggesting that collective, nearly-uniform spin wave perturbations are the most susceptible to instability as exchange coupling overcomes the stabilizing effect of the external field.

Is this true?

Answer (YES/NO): NO